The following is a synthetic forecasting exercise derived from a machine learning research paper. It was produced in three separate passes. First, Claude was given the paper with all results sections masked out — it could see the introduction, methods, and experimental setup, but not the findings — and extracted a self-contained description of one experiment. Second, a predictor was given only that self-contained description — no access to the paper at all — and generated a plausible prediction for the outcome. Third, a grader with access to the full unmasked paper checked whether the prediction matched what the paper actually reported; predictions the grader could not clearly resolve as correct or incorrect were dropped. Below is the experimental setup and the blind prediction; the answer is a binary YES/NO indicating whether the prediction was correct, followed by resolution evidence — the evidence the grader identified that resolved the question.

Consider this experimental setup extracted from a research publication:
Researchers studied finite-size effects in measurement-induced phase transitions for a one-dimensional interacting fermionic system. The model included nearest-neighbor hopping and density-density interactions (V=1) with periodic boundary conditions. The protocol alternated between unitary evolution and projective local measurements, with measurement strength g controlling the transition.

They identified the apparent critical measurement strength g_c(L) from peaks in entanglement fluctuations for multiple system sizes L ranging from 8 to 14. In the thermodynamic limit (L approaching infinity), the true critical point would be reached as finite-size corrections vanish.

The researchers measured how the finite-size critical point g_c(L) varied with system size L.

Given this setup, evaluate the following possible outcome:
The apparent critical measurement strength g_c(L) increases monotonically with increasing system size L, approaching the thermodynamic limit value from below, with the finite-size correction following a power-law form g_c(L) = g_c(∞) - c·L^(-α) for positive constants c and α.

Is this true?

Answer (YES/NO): NO